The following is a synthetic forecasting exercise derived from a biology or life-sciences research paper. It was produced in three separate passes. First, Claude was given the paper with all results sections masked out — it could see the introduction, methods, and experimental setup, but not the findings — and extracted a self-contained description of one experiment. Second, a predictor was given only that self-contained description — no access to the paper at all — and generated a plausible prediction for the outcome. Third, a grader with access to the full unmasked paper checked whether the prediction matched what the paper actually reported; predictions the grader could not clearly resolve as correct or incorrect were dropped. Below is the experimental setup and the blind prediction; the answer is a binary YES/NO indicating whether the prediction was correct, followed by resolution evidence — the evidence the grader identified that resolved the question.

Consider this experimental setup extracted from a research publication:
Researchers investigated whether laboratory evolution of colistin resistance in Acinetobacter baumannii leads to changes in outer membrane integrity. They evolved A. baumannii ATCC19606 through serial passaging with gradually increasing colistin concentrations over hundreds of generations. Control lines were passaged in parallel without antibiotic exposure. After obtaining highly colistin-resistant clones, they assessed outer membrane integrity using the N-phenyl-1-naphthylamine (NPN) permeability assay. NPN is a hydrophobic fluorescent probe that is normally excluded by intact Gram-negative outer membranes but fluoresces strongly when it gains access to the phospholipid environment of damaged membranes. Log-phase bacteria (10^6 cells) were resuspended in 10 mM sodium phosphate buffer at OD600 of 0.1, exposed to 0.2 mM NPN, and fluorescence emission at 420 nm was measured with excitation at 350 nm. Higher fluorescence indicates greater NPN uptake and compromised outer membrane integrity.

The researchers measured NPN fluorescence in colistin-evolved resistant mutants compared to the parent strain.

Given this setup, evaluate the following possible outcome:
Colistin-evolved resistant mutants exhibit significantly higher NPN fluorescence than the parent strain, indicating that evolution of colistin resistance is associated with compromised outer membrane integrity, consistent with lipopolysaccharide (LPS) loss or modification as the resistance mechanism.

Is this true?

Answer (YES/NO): YES